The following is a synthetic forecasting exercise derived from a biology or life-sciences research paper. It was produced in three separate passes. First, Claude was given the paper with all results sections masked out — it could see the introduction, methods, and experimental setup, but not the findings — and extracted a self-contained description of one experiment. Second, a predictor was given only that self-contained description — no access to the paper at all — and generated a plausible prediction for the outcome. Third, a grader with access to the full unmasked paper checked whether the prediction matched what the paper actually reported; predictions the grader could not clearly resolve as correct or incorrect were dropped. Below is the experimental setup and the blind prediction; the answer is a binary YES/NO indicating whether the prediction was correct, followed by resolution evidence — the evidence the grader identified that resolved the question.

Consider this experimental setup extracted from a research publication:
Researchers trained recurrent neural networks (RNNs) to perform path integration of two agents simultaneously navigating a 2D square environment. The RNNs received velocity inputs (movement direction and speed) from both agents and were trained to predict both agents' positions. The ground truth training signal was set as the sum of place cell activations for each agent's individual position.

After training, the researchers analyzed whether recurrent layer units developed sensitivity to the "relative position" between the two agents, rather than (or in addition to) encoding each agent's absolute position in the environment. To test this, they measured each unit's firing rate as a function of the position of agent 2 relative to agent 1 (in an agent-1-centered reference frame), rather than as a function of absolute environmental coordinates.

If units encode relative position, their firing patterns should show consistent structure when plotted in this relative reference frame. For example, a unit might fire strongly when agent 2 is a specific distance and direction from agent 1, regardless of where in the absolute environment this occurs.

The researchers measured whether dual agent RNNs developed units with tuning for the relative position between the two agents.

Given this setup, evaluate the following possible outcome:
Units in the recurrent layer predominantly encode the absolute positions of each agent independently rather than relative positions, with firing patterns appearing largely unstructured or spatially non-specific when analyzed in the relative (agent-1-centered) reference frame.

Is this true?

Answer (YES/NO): NO